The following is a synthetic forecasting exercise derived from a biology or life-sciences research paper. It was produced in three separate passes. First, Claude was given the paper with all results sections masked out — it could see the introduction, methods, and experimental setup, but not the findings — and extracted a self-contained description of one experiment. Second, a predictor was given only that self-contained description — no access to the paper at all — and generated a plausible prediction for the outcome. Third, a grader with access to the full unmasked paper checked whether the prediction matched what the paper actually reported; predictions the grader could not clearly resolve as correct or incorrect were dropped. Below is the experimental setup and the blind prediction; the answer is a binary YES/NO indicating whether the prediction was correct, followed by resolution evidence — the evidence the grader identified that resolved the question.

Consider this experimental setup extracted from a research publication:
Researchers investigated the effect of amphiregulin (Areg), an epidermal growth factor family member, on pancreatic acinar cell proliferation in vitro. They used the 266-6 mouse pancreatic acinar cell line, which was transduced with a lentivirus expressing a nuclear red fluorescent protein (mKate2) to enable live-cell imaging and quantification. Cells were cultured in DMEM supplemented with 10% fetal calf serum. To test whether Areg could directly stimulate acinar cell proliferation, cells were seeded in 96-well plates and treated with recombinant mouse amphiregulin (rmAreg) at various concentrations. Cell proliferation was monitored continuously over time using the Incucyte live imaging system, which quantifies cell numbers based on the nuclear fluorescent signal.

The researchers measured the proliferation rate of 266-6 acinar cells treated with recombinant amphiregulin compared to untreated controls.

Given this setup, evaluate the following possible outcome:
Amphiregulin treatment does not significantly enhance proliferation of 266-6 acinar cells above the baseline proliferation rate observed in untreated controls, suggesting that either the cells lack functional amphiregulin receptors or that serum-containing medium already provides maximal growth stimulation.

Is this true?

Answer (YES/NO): NO